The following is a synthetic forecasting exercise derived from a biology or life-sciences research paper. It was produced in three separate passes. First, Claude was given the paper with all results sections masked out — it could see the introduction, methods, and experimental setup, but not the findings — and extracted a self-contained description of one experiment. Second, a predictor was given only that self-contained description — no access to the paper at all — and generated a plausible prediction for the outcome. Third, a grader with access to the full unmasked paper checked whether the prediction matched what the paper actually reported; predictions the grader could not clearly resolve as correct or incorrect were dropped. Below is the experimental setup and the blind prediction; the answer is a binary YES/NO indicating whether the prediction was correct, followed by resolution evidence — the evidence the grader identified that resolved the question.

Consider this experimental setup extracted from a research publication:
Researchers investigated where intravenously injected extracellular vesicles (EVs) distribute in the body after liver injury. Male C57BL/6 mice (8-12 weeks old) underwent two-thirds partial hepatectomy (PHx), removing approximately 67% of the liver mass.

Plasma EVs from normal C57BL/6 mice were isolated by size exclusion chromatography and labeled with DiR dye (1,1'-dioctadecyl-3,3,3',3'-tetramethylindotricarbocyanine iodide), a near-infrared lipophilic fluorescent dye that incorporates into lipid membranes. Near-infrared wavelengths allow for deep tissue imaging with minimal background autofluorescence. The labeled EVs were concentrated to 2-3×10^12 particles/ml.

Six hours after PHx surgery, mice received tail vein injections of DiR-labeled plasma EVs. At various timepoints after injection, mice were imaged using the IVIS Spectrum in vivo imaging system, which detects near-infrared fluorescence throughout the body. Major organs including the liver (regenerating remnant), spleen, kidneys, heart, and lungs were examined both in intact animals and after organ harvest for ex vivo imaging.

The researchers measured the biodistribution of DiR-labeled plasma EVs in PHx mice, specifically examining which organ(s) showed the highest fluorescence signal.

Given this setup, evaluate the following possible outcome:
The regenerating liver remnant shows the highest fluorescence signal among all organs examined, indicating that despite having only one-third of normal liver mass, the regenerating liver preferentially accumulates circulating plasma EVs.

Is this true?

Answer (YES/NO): YES